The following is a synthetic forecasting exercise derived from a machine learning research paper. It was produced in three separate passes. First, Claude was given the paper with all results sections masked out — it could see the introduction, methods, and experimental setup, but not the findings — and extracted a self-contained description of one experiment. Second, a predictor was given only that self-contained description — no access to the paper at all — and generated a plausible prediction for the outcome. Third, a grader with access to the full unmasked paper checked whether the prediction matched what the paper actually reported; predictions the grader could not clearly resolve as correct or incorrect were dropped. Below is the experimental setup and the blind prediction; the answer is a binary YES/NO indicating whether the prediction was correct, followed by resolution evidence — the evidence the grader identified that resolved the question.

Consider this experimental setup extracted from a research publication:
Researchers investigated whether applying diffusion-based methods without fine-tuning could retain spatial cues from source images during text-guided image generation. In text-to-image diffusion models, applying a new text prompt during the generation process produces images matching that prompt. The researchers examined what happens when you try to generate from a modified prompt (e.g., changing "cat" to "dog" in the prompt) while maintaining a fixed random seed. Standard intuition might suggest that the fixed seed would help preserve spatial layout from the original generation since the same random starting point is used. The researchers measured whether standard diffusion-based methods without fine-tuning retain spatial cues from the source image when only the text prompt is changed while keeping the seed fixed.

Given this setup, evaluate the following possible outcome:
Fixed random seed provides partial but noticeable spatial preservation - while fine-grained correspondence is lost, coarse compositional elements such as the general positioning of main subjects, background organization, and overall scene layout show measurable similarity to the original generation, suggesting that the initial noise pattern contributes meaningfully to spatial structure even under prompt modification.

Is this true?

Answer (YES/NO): NO